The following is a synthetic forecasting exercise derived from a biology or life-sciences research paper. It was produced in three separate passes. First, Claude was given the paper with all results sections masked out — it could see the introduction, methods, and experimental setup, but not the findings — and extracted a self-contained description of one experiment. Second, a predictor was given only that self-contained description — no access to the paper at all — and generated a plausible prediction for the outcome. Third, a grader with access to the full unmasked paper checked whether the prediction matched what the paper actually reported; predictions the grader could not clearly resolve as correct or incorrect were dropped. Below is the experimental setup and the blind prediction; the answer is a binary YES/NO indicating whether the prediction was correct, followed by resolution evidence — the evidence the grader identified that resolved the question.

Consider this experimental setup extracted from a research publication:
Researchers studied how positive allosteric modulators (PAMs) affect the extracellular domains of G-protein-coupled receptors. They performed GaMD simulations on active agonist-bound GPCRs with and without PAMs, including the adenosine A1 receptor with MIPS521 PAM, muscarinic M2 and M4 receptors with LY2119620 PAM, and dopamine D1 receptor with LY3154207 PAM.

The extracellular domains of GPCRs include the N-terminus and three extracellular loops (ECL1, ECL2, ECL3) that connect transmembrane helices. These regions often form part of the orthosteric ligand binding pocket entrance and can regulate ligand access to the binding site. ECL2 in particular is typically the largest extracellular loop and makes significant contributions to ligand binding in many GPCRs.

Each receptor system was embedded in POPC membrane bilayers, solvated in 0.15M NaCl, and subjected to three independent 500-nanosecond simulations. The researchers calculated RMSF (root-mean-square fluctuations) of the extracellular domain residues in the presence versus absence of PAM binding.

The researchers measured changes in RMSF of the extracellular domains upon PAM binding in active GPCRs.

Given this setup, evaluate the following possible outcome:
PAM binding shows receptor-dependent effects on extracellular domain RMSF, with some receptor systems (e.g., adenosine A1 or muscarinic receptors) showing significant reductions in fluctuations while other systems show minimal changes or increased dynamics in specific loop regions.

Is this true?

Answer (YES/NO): NO